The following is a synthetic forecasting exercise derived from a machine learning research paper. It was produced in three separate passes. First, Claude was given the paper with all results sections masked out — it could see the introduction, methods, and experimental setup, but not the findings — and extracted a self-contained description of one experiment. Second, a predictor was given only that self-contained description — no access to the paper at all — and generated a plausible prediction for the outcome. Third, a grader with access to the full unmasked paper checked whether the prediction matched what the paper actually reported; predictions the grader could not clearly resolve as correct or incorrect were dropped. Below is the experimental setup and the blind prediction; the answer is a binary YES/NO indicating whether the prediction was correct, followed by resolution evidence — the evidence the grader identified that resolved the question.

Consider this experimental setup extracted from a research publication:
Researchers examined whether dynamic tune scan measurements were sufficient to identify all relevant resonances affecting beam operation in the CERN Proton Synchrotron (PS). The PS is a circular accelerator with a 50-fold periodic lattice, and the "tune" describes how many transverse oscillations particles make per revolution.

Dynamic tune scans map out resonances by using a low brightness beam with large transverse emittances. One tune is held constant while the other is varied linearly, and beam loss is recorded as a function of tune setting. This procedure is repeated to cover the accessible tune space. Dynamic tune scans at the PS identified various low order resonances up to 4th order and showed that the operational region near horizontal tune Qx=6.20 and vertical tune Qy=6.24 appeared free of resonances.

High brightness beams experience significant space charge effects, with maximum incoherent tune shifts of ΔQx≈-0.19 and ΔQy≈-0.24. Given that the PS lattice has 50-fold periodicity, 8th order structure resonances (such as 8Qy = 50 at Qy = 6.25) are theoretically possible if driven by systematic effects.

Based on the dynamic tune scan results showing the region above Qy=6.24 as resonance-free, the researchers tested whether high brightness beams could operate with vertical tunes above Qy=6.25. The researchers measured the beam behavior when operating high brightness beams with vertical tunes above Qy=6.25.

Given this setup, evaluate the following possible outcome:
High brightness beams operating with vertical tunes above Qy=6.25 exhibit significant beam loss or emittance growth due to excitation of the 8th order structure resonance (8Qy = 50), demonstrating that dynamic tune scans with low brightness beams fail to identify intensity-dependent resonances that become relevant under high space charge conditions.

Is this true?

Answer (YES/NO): YES